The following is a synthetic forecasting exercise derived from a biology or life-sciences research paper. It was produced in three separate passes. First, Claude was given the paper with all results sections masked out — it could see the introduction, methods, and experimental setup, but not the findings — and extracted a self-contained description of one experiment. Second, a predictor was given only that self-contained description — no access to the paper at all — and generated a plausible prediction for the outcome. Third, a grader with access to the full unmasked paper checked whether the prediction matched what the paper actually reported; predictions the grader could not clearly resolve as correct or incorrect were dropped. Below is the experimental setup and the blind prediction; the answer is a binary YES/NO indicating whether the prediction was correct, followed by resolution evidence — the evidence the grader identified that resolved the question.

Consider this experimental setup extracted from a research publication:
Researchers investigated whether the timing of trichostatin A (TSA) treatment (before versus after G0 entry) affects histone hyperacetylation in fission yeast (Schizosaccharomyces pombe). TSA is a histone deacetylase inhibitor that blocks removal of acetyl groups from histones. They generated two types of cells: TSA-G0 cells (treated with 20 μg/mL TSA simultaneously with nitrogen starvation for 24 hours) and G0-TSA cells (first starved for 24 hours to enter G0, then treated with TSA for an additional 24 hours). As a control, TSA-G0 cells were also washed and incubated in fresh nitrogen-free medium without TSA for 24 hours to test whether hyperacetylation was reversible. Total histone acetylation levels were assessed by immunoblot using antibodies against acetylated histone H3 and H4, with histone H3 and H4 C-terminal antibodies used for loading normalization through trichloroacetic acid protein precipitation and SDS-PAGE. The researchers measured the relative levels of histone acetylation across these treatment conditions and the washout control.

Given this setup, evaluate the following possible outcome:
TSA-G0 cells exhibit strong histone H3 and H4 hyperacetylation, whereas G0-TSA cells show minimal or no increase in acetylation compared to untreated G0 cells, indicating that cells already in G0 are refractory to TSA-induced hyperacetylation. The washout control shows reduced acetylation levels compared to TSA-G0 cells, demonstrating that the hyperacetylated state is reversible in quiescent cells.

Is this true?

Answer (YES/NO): NO